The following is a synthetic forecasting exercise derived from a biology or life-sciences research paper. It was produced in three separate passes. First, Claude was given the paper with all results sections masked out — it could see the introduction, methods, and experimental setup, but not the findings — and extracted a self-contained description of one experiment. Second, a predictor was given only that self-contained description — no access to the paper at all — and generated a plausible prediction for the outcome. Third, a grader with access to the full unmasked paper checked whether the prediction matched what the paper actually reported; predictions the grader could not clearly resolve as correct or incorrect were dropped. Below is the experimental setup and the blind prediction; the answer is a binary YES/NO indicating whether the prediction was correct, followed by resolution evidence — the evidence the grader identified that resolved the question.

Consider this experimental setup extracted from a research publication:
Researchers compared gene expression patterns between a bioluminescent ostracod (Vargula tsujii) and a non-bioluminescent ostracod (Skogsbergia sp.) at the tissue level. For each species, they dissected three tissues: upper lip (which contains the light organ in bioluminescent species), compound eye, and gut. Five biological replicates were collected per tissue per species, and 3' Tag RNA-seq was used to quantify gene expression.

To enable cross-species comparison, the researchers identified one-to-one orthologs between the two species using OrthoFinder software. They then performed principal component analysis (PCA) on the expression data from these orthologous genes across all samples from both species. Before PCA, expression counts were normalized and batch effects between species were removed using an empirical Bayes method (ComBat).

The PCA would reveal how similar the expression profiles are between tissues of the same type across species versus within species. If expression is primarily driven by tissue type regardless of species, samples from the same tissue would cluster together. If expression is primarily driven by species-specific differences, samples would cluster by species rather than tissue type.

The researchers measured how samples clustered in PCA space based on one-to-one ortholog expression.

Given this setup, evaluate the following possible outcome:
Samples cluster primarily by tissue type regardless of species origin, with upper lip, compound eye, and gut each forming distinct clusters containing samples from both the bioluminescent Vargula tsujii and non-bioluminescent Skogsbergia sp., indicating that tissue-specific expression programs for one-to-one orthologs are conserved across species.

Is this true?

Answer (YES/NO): YES